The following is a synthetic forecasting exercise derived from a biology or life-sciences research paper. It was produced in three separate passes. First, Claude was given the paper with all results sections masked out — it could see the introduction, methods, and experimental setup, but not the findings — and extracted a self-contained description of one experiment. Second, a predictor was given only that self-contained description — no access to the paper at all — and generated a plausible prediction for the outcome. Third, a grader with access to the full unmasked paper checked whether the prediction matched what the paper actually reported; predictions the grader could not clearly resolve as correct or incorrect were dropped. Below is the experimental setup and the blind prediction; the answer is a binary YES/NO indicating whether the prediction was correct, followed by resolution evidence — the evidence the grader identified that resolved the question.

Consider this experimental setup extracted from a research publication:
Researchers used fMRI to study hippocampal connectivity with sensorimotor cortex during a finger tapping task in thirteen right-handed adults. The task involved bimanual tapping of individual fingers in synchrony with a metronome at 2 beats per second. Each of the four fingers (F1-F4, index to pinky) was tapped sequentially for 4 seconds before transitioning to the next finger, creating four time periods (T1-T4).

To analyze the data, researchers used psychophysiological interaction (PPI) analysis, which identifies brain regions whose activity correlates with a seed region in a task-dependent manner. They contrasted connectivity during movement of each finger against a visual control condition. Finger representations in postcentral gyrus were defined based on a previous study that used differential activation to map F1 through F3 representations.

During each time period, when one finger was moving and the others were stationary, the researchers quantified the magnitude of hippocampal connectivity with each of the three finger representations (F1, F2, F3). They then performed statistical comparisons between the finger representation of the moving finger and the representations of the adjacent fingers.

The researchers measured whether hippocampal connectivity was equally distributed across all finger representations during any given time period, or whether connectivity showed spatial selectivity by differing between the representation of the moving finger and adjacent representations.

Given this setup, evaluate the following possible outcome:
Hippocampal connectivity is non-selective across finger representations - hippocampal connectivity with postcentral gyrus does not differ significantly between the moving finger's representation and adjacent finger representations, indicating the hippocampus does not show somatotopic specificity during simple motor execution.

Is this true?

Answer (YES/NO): NO